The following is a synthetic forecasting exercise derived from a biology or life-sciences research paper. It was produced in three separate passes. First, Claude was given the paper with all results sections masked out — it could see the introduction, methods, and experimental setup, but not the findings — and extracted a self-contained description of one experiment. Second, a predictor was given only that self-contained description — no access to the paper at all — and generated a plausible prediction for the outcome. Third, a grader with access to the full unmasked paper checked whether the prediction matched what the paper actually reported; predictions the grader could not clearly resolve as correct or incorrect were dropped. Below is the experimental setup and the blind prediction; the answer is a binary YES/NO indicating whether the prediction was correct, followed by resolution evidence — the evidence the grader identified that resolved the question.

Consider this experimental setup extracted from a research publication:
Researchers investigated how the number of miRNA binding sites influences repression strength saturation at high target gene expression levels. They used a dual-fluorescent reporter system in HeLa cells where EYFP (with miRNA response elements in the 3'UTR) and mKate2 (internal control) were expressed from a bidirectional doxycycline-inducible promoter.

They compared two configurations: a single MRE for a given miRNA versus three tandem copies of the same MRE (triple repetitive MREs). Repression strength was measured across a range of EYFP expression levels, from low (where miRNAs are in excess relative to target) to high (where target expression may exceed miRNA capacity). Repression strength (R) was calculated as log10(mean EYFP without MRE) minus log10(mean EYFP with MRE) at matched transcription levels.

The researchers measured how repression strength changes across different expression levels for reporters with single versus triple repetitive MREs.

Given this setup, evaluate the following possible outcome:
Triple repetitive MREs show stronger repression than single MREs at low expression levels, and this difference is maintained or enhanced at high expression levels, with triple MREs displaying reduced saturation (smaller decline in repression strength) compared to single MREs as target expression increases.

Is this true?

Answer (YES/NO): NO